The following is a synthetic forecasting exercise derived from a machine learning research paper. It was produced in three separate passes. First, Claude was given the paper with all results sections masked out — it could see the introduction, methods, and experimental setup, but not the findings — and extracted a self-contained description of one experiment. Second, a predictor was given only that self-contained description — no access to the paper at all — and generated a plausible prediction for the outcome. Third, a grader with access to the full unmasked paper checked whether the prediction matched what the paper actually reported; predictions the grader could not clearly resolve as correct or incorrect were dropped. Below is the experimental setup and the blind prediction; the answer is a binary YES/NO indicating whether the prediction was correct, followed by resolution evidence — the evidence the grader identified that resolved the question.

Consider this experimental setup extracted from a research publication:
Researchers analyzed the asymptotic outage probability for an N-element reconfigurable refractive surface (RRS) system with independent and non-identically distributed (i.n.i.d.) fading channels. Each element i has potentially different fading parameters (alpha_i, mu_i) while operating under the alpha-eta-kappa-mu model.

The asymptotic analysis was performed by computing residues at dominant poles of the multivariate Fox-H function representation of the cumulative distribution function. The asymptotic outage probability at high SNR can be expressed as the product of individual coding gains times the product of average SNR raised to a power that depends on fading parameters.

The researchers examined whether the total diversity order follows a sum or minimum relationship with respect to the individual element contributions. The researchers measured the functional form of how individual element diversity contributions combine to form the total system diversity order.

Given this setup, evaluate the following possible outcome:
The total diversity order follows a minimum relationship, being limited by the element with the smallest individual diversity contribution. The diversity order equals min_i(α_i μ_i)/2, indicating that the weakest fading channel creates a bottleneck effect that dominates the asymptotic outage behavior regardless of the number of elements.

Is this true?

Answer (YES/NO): NO